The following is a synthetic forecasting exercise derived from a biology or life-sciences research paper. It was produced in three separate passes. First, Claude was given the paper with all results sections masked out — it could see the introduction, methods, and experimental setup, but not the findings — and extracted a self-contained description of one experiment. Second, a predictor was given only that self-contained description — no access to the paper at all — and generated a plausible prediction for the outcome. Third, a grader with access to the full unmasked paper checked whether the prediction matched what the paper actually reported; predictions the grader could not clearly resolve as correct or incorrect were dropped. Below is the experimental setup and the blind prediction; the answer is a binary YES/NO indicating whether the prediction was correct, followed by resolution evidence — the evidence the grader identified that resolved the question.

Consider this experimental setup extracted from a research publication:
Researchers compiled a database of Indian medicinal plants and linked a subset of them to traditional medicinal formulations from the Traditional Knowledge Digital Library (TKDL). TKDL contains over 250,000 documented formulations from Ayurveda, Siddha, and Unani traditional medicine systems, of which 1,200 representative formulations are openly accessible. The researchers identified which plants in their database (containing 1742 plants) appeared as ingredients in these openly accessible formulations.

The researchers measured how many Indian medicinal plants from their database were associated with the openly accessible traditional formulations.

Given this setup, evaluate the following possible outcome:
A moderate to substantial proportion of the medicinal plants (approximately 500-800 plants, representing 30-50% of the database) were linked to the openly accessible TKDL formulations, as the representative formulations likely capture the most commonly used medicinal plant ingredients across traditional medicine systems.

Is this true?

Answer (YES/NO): NO